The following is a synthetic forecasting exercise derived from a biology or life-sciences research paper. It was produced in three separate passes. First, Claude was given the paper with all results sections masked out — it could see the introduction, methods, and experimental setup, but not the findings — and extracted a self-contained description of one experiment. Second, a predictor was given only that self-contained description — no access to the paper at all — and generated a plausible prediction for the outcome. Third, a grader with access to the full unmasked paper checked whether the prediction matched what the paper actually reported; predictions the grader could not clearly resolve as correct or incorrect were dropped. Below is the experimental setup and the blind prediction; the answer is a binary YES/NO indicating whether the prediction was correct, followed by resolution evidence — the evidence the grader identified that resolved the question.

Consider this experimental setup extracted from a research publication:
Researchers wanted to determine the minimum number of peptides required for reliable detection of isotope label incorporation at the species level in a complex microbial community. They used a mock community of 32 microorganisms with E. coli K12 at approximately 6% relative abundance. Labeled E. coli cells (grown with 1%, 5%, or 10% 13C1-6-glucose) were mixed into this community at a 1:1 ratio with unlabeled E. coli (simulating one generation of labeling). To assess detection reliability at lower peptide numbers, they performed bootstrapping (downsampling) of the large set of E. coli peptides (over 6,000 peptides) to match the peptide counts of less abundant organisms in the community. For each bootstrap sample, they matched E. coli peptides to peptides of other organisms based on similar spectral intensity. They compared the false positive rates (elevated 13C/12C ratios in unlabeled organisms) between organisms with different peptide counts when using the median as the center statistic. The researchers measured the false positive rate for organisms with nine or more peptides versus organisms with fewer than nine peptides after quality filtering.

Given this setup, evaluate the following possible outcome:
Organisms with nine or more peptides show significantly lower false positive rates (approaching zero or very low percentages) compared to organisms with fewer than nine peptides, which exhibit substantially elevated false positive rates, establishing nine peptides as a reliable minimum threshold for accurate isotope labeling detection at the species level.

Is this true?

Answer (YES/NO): YES